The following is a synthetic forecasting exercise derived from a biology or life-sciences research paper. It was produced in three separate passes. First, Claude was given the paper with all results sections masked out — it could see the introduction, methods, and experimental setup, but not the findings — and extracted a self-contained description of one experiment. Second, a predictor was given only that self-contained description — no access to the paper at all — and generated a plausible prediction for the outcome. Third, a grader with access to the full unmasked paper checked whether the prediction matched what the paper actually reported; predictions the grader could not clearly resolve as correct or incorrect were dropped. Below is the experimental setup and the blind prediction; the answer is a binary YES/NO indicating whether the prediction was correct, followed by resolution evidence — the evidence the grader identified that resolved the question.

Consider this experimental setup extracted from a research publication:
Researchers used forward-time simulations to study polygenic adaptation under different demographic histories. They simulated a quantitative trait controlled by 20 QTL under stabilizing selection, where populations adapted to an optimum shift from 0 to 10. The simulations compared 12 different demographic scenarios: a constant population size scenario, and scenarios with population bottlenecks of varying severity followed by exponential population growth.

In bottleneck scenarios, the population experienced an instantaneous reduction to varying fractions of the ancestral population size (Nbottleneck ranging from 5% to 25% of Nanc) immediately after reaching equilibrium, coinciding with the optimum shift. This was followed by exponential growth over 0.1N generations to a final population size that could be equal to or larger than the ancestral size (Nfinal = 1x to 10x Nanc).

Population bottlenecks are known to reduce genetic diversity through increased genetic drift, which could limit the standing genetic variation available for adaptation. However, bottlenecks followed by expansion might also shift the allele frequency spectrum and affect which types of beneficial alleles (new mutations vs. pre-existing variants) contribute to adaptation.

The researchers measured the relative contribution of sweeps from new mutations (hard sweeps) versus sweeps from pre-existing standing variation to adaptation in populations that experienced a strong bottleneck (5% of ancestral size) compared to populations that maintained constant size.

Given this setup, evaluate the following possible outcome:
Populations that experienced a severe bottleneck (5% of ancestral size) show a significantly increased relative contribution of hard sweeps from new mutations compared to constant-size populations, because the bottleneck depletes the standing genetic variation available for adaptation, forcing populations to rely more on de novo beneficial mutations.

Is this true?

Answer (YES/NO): YES